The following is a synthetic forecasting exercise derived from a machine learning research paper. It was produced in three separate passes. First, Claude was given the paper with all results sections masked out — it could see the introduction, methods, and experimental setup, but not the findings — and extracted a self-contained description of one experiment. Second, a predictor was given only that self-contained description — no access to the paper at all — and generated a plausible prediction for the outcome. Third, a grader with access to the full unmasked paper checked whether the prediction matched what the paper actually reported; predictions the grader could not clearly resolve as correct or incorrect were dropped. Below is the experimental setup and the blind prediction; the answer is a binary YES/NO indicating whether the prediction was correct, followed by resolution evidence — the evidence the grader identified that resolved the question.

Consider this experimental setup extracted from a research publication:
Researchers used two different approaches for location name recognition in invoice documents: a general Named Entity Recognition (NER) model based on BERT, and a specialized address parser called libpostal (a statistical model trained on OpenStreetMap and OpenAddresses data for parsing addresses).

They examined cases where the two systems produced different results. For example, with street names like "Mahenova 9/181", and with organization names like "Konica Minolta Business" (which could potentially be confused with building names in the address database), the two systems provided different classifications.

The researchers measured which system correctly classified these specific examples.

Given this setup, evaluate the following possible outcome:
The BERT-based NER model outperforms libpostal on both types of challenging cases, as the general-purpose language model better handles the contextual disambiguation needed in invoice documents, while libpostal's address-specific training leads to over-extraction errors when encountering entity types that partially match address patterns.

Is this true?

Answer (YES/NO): NO